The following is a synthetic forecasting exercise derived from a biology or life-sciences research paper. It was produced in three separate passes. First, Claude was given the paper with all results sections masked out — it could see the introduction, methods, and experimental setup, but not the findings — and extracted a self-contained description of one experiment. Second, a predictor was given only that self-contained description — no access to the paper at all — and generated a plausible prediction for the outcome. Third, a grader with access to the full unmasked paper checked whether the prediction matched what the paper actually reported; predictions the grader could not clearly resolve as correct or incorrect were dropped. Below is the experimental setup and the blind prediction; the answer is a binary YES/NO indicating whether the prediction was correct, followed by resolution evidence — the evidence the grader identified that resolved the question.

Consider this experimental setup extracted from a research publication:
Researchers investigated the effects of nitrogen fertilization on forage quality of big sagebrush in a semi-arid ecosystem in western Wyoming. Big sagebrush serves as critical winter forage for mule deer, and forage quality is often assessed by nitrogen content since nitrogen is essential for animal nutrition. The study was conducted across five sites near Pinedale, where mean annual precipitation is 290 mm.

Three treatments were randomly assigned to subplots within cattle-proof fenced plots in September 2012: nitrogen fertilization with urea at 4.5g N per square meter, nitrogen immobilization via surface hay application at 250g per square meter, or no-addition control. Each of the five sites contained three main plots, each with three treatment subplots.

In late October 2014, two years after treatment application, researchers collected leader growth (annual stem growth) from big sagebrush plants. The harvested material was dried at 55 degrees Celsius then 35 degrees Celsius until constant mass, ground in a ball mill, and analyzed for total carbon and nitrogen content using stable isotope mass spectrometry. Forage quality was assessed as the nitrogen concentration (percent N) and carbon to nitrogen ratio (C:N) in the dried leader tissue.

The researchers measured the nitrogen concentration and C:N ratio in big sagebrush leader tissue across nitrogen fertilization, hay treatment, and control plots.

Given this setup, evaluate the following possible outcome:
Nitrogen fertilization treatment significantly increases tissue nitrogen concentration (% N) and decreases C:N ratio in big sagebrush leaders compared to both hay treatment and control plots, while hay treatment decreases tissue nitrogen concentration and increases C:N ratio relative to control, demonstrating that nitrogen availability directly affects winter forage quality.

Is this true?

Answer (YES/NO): NO